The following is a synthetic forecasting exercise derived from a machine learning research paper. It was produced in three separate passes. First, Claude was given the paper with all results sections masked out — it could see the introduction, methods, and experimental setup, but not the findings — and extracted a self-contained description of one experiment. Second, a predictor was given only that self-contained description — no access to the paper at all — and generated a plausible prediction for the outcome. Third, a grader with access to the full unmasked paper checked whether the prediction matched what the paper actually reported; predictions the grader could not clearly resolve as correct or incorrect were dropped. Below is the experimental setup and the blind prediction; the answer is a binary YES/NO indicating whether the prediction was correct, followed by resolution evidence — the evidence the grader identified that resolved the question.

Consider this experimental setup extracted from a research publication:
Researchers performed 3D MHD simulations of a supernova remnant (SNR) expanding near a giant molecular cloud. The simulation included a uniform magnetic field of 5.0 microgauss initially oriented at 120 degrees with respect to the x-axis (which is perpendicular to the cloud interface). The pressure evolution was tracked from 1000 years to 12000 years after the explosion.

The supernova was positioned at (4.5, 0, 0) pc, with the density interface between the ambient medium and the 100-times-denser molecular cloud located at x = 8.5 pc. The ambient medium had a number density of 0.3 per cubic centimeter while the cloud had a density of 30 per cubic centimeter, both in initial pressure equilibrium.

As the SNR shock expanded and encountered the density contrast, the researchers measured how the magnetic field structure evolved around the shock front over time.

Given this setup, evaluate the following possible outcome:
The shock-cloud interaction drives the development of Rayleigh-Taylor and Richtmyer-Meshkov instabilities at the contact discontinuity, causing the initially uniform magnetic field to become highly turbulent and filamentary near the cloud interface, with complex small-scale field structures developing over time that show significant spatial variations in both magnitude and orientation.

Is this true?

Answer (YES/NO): NO